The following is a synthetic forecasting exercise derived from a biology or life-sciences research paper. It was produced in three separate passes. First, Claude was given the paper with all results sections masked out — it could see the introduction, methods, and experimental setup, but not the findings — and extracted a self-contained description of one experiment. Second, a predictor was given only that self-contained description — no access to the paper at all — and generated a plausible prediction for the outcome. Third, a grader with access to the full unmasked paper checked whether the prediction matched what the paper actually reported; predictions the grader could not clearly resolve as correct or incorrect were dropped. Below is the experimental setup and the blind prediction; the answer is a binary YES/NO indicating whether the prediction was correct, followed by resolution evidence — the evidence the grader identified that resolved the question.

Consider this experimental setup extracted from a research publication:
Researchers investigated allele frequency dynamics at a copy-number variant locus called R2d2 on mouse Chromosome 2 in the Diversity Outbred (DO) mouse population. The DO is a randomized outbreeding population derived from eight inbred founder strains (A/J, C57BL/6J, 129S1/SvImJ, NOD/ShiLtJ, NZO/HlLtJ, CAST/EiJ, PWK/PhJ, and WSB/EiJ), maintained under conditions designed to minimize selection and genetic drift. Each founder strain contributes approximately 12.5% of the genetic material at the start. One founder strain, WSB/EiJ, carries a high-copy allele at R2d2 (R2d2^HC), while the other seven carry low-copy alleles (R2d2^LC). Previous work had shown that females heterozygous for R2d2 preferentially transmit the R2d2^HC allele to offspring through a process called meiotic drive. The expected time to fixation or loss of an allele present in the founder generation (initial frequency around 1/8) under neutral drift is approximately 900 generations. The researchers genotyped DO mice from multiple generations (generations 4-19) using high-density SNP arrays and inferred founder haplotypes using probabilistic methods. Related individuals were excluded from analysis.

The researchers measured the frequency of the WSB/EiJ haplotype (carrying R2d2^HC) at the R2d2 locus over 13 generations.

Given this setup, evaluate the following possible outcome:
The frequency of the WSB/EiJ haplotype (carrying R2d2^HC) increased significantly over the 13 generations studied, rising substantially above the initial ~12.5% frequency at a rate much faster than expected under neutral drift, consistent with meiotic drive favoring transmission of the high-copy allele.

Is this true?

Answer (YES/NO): YES